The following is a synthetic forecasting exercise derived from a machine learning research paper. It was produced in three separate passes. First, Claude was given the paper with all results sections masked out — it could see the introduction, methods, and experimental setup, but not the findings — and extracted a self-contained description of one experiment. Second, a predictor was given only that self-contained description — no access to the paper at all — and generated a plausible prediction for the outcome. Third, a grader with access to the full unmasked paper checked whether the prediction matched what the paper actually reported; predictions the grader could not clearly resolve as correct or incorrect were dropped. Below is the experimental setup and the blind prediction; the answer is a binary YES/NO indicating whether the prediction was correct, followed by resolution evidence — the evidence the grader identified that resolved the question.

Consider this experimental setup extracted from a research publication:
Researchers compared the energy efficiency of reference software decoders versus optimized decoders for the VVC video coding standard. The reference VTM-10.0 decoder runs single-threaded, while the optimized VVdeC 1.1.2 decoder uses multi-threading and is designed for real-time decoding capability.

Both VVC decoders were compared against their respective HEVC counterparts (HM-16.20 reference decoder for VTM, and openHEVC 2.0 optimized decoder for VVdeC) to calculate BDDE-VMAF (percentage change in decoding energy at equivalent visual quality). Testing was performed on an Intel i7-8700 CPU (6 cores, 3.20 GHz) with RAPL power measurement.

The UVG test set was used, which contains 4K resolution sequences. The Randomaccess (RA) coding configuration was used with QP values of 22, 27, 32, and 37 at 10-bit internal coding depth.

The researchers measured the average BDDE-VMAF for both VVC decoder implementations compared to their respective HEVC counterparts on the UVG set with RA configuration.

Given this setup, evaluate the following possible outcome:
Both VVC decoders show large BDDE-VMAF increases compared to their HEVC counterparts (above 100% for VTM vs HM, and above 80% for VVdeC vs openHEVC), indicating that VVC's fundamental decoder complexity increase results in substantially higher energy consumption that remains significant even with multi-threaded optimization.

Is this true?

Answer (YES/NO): NO